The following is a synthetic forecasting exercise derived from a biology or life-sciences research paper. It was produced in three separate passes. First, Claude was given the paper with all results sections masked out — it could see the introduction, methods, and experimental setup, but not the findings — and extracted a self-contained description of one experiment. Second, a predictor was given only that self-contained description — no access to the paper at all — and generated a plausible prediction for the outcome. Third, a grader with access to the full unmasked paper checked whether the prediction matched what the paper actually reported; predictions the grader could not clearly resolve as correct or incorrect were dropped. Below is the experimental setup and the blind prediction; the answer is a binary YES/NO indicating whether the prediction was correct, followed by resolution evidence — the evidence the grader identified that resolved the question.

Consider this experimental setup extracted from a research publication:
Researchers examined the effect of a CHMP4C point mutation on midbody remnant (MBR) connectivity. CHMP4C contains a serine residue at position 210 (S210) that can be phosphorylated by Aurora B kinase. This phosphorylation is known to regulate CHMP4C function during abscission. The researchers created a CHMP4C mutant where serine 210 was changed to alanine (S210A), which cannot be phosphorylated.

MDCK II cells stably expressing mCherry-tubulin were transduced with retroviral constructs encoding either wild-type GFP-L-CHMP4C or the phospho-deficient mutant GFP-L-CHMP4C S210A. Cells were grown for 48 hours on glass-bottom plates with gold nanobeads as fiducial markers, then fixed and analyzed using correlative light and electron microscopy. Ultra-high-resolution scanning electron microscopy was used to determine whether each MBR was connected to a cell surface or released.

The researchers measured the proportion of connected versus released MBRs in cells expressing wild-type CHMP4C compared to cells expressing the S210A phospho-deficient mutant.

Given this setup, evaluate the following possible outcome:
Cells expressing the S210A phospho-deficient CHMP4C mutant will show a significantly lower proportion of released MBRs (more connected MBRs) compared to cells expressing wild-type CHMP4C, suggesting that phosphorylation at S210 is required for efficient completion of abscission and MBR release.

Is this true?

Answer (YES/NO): NO